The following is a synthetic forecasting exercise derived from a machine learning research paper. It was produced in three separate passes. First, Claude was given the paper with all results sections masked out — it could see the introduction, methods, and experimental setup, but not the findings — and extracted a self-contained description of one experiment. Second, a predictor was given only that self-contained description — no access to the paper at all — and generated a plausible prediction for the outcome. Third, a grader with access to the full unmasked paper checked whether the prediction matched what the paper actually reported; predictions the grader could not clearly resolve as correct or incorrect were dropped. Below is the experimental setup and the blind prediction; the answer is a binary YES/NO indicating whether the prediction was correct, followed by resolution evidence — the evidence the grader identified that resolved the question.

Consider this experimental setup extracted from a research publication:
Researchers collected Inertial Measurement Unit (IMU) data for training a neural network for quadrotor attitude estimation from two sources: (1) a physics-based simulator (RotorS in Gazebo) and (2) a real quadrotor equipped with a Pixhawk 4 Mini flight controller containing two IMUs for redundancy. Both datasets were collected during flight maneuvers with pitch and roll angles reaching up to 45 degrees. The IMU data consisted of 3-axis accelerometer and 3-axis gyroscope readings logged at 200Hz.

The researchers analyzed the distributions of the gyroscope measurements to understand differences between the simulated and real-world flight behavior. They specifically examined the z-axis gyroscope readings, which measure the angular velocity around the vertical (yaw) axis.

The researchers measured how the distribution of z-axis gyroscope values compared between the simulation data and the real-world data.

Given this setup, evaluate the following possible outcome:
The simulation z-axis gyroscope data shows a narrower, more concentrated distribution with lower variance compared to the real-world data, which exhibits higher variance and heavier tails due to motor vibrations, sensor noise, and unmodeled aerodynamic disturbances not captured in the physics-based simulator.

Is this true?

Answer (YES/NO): NO